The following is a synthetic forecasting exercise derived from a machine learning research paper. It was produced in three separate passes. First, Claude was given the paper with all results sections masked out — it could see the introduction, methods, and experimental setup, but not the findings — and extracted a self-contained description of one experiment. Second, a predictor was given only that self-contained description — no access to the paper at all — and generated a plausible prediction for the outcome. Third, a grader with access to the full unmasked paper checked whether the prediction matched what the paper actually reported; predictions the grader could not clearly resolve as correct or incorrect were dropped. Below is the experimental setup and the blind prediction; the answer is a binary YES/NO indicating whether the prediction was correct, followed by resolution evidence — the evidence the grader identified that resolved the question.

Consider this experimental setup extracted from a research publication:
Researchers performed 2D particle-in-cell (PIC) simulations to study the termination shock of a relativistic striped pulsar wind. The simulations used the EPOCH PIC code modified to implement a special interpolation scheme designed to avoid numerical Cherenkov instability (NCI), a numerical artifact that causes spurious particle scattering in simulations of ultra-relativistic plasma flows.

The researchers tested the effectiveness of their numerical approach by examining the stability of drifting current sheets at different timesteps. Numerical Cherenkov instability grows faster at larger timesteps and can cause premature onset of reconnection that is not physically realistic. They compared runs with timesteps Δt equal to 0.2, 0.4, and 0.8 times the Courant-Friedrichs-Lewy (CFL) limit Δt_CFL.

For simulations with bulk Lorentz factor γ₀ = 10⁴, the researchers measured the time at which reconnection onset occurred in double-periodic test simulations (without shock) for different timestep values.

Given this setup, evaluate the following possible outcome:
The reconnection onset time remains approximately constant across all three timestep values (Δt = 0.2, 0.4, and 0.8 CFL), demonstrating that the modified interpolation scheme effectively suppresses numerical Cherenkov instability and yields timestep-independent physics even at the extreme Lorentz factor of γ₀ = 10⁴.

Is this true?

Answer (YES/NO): NO